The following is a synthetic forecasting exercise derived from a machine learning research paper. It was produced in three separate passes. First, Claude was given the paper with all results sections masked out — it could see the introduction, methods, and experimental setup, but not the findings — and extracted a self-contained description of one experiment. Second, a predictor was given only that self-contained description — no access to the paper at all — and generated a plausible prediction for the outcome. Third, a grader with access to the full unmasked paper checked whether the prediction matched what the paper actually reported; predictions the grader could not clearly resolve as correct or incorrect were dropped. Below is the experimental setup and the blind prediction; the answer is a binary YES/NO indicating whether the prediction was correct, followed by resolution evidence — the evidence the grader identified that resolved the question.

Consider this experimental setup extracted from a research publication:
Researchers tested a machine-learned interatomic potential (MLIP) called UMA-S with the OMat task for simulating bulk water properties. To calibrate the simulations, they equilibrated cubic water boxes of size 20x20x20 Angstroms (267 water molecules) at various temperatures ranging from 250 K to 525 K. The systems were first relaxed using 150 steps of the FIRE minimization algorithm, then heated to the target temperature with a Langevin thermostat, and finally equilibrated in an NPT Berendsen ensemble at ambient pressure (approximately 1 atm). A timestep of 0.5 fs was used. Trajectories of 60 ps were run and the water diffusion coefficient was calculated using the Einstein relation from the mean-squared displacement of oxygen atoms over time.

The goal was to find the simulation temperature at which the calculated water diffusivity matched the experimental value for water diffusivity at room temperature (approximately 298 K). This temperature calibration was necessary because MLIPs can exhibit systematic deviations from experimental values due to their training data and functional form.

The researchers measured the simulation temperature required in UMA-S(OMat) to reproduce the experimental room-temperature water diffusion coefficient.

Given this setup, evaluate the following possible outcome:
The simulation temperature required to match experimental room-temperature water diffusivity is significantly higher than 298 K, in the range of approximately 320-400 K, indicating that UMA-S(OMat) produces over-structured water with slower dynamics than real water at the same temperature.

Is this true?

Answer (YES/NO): YES